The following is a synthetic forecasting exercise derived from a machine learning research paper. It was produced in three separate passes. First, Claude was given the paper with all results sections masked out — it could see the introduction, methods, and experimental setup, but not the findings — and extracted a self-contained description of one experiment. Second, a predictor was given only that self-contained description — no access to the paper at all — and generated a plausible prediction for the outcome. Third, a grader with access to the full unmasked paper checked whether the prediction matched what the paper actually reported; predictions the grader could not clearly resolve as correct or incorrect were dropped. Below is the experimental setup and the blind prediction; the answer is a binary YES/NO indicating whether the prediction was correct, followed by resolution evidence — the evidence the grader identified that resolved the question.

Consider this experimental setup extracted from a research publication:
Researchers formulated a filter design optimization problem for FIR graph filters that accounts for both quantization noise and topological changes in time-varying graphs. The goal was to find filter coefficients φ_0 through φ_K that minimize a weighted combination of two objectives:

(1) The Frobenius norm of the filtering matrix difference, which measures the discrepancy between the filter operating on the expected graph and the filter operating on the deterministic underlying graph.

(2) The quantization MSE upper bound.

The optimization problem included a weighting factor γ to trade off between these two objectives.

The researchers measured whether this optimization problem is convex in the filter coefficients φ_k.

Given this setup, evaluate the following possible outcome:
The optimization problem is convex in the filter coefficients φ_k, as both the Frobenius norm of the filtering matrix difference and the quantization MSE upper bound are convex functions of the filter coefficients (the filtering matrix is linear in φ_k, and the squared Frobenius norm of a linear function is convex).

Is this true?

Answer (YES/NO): YES